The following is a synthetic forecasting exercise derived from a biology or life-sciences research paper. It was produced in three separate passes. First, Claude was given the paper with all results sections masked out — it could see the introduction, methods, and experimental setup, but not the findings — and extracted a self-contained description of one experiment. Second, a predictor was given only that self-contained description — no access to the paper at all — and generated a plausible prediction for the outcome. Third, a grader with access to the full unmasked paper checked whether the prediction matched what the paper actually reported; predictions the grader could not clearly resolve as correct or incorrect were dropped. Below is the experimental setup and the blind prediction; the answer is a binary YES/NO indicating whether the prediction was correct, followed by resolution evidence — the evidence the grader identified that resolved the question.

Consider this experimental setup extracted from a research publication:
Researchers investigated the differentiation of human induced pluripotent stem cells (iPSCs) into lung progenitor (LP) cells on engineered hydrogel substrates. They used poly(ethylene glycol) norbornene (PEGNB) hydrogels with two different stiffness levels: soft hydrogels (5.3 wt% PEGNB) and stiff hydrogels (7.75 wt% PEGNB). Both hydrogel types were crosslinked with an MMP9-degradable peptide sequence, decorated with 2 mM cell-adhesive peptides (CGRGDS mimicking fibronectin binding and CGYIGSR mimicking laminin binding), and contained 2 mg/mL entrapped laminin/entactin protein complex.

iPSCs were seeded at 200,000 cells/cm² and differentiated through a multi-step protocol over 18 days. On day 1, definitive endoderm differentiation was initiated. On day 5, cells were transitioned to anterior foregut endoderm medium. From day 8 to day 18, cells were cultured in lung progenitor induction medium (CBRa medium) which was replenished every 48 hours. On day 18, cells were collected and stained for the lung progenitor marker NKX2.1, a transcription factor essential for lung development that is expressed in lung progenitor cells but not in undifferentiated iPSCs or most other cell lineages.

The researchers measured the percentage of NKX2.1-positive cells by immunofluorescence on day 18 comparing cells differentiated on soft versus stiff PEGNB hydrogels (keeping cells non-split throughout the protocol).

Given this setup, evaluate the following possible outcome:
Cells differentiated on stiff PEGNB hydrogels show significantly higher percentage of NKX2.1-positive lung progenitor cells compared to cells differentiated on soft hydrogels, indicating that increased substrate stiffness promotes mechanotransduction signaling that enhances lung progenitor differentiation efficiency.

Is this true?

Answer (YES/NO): NO